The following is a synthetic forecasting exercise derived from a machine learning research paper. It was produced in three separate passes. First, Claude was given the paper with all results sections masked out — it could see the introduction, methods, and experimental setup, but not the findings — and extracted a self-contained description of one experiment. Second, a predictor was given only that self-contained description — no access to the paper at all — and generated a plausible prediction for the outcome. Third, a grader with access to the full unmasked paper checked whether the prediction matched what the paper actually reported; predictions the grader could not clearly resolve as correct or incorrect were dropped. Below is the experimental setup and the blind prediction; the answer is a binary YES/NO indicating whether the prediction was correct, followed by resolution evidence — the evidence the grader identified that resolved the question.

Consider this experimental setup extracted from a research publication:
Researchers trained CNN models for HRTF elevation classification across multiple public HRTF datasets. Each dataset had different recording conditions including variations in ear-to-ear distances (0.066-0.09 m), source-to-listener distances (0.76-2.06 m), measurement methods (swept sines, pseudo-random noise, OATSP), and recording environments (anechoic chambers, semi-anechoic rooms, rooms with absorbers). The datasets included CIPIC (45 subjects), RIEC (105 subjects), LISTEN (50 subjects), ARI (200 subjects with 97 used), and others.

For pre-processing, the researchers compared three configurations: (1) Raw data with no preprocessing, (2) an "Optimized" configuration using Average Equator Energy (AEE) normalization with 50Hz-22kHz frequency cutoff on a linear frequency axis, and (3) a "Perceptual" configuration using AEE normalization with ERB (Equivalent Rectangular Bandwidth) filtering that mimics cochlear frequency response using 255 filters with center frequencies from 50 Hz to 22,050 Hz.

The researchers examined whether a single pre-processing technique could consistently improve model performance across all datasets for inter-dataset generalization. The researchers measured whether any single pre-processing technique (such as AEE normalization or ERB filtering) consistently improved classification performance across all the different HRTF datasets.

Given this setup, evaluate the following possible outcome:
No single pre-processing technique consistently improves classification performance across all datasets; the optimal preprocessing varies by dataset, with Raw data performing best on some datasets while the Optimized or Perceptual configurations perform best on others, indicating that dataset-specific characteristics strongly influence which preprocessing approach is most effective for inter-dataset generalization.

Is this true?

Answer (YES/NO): NO